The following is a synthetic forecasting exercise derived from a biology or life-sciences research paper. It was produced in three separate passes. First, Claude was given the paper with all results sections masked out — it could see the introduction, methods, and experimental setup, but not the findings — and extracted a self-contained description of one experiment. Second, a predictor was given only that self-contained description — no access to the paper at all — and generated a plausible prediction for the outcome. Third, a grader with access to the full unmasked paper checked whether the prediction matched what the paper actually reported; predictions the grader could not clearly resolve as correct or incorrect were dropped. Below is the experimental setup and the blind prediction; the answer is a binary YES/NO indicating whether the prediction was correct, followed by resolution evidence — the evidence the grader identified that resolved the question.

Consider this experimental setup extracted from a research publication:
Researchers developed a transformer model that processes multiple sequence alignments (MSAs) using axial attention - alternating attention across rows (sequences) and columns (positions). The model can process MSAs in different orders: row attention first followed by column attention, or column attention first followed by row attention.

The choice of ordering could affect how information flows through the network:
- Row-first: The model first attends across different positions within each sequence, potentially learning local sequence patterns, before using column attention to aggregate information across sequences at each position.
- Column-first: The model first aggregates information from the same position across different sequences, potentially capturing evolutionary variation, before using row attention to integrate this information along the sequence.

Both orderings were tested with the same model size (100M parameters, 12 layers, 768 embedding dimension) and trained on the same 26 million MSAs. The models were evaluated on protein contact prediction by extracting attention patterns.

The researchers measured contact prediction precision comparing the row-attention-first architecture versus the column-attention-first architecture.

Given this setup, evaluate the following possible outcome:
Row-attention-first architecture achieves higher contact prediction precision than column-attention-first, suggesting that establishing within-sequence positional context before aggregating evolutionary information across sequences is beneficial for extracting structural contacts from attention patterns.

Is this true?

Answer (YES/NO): NO